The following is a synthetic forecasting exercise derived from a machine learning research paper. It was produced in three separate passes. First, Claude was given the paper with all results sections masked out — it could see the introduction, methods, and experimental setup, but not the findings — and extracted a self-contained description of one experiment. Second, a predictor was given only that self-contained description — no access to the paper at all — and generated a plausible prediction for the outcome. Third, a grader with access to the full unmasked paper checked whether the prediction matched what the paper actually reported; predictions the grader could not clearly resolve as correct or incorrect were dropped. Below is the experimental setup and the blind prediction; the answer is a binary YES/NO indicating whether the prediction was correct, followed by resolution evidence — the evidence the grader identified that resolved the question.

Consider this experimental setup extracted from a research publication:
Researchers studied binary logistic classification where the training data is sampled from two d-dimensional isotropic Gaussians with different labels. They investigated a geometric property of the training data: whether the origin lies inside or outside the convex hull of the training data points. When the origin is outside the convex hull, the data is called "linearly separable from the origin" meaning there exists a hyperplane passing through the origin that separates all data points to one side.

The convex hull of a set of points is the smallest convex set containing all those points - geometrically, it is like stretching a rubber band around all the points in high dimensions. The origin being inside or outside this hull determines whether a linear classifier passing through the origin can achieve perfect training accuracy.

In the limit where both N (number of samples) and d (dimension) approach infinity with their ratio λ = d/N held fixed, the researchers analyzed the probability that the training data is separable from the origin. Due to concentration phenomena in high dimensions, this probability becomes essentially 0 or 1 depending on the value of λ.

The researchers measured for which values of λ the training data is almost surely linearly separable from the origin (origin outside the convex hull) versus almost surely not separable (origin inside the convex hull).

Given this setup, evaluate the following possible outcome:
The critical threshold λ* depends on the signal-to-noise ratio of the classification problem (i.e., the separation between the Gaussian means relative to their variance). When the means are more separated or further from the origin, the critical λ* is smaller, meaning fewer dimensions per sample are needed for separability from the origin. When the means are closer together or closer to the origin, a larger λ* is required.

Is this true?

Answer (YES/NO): NO